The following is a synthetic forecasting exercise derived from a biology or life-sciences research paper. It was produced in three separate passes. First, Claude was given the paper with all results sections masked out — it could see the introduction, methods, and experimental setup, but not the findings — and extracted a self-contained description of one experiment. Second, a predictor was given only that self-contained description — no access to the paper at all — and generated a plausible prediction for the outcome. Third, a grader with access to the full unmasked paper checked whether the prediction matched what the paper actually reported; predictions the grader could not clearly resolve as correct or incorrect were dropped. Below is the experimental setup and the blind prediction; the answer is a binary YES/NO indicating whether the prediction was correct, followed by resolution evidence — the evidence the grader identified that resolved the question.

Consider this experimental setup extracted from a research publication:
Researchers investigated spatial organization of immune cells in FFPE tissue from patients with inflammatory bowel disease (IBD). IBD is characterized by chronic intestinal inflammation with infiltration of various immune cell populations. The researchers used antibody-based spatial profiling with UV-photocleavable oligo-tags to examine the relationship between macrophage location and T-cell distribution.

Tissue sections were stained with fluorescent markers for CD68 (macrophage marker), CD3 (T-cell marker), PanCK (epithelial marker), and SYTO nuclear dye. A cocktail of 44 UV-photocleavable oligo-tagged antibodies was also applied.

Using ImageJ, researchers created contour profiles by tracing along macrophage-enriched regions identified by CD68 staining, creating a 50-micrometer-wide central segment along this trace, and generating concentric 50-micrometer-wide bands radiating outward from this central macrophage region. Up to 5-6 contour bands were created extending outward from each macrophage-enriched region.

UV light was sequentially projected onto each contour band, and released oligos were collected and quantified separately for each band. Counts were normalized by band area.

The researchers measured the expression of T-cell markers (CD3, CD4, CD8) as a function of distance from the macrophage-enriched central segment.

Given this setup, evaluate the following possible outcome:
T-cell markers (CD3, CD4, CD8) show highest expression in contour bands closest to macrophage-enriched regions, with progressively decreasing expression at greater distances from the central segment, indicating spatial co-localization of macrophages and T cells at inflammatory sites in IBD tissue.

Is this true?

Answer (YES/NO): NO